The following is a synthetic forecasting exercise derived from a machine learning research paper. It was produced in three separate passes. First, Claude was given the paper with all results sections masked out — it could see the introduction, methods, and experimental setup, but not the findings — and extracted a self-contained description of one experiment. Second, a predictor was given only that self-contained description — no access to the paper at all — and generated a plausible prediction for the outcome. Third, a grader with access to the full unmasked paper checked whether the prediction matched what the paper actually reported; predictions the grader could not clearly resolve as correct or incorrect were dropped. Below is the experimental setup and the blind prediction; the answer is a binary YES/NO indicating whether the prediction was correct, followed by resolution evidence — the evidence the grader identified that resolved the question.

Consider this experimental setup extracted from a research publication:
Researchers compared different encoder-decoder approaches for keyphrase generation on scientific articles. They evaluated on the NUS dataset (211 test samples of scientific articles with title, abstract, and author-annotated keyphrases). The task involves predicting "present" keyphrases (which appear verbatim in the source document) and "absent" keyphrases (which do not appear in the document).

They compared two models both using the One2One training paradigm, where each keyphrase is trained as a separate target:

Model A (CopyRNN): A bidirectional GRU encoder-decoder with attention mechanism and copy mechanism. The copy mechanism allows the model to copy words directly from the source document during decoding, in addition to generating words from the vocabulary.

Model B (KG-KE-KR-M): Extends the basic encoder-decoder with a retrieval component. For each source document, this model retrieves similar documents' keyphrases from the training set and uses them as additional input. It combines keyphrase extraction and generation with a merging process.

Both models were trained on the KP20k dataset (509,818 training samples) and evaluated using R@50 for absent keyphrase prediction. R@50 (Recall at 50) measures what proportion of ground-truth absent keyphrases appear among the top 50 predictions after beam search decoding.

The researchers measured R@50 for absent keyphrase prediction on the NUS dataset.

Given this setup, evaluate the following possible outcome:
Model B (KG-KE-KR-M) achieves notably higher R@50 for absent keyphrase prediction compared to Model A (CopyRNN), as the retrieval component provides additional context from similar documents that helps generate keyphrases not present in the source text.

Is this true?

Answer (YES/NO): YES